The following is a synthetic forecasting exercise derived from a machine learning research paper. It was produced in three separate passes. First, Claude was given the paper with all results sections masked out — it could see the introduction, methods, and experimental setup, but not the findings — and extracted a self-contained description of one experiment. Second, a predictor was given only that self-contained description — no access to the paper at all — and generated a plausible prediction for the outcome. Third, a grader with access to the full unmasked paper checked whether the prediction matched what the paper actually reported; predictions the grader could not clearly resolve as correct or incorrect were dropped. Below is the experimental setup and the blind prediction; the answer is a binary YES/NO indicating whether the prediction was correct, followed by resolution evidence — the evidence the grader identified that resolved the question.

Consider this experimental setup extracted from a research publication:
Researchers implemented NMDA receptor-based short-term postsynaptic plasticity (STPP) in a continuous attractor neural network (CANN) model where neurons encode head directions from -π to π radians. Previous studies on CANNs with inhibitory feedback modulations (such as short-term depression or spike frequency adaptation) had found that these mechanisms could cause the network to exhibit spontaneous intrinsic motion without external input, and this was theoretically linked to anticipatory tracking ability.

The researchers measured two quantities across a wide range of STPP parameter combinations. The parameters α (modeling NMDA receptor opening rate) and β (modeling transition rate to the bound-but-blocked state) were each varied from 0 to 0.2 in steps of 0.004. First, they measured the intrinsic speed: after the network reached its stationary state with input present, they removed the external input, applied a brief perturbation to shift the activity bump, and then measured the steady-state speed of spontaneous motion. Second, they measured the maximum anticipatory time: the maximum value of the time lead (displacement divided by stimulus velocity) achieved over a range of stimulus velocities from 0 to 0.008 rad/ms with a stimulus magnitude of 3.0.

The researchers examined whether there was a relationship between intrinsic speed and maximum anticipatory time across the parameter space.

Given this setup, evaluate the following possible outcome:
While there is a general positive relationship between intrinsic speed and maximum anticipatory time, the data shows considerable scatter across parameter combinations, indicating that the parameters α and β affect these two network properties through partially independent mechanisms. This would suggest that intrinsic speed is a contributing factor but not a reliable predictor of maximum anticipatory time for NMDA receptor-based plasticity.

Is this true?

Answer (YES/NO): NO